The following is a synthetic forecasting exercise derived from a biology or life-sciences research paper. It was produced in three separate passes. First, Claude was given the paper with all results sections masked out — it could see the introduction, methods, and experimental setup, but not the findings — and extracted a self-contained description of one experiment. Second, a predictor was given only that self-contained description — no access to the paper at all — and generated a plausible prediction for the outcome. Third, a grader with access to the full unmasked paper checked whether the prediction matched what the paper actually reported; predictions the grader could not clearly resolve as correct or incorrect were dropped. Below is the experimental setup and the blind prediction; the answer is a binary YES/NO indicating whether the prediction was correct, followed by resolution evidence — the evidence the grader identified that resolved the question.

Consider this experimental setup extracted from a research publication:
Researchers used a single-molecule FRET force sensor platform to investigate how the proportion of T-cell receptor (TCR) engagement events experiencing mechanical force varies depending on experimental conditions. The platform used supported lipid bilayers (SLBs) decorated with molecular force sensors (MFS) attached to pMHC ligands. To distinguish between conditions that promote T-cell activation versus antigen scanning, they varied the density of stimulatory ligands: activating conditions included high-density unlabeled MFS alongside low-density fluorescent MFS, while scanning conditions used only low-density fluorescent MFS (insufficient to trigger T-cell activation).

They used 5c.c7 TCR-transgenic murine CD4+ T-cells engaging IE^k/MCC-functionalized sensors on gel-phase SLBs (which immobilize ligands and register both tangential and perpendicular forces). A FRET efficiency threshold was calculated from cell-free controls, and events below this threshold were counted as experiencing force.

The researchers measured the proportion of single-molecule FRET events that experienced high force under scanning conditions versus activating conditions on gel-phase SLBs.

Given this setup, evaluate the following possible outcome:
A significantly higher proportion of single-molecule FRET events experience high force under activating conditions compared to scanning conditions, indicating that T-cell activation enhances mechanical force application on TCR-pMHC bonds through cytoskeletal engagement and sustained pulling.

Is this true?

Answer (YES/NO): YES